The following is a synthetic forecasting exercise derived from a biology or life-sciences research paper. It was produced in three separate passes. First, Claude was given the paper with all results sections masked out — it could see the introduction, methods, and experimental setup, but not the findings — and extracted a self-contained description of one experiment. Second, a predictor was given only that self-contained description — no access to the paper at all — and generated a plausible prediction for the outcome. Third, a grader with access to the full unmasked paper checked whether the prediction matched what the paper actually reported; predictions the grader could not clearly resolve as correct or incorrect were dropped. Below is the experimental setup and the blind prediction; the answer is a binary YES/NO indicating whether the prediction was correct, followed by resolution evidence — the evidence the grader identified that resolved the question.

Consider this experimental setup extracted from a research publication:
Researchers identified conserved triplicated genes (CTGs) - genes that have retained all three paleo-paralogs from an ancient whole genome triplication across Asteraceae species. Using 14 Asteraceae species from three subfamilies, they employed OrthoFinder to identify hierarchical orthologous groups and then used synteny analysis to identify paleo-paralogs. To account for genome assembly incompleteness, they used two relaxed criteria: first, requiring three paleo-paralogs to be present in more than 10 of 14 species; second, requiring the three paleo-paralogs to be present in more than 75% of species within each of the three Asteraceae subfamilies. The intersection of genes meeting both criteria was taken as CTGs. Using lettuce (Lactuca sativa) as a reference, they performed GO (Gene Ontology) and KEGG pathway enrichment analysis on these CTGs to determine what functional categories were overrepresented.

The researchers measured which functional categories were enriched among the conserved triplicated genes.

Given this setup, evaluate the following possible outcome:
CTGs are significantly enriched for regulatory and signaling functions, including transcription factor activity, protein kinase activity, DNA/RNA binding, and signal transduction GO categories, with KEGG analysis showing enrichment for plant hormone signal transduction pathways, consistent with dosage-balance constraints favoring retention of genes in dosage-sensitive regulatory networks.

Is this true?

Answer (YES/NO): NO